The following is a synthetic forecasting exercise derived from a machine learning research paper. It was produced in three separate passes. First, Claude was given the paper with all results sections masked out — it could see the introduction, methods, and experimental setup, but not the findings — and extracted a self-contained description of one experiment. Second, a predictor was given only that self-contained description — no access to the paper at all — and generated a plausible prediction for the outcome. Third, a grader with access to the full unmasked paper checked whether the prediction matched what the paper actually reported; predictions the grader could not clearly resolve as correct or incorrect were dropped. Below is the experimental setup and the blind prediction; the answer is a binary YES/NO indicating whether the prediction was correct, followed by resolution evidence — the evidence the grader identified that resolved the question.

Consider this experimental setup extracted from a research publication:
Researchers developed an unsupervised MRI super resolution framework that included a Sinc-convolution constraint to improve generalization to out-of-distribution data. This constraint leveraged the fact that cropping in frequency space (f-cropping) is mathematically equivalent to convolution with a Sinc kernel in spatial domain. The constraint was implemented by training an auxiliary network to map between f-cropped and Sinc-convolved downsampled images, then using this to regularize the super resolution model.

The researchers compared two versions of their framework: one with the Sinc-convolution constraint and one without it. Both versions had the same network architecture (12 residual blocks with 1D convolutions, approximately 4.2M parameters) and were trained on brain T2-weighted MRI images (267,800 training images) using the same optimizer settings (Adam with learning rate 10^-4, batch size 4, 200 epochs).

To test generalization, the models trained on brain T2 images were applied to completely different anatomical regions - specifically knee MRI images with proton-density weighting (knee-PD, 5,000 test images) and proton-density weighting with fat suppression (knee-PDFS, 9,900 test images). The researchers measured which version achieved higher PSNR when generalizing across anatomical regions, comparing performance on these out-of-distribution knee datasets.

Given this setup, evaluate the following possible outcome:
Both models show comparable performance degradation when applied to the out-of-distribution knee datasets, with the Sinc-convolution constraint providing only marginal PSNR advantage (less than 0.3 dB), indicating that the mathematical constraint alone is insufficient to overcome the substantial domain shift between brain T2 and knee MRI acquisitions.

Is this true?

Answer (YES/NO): NO